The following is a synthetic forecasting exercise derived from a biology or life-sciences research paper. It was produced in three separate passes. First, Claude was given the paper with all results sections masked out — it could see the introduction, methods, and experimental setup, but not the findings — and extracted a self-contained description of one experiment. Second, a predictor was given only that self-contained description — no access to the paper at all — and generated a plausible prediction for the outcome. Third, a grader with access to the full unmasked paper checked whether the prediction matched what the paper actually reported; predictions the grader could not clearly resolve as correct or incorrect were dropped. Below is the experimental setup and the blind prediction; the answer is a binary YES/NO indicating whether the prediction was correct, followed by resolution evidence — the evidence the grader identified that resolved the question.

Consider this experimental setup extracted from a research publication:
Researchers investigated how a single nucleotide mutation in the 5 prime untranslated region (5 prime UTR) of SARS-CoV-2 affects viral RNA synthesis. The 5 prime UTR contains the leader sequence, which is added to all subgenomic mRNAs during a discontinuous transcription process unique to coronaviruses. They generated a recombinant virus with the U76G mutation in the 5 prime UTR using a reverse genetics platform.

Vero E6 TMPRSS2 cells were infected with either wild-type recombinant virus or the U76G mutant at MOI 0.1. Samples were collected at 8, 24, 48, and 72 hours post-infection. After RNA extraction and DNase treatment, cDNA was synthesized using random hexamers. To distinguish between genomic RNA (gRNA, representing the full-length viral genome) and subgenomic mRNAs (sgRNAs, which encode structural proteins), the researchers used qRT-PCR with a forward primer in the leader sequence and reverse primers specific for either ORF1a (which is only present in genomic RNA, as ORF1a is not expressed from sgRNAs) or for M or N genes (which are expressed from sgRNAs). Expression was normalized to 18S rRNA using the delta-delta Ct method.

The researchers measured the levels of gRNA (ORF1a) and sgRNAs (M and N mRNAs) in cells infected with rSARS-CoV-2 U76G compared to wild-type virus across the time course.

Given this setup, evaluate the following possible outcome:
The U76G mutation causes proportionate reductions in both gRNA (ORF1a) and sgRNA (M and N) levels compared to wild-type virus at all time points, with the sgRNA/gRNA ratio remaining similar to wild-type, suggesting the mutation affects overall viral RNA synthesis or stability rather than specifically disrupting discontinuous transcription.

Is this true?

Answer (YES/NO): NO